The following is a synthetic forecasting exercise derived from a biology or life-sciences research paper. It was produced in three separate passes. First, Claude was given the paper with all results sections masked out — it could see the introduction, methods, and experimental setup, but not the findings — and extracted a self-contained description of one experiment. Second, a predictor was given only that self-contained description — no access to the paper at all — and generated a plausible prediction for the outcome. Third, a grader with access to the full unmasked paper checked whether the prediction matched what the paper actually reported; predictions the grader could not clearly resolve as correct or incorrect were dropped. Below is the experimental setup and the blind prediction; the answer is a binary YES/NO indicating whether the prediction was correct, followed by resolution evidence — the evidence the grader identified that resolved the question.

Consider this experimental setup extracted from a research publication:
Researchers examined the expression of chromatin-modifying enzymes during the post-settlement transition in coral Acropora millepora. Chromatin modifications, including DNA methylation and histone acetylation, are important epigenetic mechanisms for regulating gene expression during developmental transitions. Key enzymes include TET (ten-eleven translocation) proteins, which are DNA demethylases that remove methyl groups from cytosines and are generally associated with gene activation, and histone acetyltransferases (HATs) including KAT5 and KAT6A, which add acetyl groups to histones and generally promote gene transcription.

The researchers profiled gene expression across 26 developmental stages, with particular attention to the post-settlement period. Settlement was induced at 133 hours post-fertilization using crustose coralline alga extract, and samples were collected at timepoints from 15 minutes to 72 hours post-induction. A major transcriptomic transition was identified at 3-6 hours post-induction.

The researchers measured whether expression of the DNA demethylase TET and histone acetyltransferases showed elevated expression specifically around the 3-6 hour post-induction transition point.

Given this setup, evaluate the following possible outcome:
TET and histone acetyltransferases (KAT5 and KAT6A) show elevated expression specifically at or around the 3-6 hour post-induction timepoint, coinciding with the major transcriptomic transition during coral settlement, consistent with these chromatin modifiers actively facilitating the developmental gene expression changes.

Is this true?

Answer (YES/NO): YES